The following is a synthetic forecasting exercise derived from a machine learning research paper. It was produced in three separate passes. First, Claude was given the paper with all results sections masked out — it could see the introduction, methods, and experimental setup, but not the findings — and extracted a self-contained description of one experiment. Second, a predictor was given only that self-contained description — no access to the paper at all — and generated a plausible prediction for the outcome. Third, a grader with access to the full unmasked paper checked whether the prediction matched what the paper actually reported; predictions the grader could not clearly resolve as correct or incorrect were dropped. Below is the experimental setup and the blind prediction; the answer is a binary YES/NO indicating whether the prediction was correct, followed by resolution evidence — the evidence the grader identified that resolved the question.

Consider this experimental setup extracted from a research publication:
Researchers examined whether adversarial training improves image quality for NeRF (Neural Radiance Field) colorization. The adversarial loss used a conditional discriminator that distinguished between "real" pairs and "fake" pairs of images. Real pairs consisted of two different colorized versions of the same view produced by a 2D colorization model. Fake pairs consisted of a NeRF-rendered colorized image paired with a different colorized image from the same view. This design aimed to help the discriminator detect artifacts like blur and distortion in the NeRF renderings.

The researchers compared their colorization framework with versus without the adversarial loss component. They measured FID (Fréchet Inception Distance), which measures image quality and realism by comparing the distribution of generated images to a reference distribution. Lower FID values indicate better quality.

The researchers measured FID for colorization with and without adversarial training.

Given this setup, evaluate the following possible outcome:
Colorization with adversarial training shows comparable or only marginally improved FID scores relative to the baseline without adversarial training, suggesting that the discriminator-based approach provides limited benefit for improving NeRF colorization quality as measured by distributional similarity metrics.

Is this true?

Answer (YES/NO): NO